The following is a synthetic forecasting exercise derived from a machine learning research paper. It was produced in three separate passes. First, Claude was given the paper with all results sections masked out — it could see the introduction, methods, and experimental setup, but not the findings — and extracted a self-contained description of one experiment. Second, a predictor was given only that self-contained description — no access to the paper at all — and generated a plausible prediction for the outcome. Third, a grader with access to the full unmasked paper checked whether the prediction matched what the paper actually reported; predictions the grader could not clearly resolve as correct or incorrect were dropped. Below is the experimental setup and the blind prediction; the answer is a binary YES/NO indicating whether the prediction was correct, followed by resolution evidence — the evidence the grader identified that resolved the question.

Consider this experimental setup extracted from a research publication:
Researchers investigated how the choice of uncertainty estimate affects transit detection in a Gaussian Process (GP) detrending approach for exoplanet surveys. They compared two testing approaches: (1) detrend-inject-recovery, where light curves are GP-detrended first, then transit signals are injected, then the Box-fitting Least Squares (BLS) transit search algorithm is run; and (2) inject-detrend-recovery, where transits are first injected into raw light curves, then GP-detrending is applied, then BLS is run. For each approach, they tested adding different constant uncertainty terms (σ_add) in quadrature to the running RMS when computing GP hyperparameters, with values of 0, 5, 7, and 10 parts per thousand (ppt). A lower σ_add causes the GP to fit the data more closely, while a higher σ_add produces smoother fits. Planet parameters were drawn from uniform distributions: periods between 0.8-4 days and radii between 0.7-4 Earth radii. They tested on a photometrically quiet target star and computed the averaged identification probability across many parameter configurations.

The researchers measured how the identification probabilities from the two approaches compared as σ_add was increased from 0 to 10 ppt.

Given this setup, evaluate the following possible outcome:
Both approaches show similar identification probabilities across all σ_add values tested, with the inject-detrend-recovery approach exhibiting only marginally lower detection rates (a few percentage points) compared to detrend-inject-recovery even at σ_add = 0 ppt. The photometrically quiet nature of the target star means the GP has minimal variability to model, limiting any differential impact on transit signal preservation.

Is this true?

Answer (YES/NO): NO